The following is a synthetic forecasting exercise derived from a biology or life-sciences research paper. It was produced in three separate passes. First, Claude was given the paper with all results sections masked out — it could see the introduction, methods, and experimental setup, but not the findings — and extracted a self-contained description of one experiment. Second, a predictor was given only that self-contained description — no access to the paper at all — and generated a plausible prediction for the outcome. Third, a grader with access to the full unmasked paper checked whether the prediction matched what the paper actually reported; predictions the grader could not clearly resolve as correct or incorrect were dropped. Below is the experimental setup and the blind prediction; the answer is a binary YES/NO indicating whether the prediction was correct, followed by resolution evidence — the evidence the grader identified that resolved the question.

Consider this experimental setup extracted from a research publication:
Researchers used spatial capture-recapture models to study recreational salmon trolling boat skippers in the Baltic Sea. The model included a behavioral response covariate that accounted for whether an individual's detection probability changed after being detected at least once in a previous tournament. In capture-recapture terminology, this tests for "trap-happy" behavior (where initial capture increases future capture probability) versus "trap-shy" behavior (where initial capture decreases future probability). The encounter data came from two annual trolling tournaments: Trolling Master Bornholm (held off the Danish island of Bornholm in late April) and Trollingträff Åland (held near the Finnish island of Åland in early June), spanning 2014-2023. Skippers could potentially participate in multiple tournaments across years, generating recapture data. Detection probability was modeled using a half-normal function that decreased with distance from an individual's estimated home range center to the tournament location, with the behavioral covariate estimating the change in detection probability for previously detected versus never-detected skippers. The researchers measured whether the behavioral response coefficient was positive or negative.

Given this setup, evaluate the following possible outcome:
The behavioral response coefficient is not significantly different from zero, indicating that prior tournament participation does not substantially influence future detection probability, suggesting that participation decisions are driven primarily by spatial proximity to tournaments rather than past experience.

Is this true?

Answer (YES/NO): NO